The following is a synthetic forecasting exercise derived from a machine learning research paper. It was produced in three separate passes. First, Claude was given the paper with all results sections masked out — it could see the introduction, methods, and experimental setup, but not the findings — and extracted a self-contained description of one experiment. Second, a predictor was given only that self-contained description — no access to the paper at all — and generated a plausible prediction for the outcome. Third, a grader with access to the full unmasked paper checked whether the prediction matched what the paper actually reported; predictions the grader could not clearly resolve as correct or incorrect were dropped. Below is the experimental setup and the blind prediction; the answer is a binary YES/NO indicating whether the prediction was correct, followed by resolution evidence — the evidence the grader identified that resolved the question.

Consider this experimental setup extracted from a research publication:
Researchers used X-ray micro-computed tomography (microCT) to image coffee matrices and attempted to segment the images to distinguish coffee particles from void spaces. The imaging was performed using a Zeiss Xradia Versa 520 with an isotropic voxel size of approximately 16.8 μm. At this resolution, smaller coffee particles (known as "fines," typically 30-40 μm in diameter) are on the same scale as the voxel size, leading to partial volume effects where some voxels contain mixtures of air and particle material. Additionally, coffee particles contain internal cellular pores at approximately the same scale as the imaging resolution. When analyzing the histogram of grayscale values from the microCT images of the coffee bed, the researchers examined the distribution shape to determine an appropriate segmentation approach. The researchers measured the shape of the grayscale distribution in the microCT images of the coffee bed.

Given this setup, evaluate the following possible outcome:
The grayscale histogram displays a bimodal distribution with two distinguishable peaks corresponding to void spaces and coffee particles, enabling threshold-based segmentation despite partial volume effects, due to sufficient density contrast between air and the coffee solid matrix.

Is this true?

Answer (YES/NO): NO